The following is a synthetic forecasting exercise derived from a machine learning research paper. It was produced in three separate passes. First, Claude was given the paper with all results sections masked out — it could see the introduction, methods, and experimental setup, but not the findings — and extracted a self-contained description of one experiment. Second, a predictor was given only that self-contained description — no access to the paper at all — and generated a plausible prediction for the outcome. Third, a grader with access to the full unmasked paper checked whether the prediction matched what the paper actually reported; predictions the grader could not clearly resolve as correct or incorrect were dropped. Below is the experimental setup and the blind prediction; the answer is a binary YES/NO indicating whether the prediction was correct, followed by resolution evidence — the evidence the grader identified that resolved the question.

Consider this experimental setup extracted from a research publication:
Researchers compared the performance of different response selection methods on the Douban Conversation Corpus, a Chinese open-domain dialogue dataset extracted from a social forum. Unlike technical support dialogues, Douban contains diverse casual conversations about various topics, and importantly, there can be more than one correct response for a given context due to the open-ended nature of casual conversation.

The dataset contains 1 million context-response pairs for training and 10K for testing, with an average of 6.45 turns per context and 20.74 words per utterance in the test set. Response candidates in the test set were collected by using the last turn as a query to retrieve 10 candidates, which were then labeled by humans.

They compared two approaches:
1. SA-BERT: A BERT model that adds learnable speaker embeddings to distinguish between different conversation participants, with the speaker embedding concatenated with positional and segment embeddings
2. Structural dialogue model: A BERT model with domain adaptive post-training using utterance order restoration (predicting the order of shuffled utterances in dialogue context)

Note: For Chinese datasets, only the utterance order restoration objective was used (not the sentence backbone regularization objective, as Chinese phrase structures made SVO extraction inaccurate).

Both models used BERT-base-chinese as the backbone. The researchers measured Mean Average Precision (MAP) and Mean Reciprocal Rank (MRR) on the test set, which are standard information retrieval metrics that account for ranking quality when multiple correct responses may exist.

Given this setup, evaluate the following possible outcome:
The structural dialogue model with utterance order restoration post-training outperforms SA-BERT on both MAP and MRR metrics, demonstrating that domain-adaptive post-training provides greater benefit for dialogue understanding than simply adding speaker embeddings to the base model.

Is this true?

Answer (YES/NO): NO